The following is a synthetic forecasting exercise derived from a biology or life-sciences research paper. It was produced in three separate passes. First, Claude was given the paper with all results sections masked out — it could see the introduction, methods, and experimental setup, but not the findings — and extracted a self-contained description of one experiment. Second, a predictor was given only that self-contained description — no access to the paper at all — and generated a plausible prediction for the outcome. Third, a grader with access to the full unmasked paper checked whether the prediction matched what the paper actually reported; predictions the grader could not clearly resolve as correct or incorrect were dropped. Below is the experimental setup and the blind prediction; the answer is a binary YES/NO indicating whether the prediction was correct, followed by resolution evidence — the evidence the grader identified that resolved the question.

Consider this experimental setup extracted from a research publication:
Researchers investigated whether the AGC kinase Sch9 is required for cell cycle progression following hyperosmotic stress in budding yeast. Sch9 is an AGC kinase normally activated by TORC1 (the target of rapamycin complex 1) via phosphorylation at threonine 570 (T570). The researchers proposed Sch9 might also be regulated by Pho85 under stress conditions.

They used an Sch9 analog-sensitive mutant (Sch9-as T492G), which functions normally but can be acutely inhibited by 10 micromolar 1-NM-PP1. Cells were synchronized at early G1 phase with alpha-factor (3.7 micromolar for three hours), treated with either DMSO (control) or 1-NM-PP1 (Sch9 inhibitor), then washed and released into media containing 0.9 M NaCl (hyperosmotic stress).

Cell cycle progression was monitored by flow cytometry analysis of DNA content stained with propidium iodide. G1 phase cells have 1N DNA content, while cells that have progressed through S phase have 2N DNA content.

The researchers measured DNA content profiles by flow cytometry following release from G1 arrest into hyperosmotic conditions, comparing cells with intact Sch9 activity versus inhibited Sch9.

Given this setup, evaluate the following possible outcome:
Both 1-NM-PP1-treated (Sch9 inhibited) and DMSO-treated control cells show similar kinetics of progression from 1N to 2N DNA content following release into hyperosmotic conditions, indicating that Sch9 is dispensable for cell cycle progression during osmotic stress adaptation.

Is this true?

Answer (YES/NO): NO